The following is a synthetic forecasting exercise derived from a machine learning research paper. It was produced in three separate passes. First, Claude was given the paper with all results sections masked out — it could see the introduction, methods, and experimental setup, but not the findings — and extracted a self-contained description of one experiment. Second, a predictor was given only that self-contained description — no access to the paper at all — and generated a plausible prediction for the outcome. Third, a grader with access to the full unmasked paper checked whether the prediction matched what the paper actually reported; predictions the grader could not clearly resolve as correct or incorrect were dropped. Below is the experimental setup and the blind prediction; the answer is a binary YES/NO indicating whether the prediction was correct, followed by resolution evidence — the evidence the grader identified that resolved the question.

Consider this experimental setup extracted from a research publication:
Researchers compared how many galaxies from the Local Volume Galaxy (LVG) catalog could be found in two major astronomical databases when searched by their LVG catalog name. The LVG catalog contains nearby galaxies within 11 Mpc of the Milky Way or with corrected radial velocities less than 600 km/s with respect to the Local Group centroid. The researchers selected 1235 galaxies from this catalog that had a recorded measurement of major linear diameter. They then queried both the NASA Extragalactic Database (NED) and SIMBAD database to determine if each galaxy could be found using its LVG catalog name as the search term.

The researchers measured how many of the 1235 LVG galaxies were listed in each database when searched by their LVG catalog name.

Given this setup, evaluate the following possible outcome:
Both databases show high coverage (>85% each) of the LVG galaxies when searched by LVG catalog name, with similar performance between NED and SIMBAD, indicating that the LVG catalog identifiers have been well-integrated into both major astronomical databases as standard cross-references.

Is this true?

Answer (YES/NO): NO